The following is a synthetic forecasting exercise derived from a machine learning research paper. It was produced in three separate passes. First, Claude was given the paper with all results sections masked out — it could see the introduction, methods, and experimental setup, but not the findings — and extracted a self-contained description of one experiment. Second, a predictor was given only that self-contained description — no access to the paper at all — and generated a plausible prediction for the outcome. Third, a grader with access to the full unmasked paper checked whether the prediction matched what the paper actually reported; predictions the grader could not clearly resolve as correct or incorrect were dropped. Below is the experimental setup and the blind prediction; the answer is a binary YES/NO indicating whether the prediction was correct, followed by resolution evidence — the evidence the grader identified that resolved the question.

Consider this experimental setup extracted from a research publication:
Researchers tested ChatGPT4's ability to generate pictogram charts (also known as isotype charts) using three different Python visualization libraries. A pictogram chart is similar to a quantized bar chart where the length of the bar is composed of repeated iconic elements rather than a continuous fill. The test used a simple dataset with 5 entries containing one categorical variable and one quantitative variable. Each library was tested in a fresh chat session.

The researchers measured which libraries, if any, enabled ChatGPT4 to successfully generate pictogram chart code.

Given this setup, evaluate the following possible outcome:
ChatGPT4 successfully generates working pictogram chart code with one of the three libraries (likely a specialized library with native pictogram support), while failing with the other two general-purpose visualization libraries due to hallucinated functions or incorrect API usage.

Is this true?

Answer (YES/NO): NO